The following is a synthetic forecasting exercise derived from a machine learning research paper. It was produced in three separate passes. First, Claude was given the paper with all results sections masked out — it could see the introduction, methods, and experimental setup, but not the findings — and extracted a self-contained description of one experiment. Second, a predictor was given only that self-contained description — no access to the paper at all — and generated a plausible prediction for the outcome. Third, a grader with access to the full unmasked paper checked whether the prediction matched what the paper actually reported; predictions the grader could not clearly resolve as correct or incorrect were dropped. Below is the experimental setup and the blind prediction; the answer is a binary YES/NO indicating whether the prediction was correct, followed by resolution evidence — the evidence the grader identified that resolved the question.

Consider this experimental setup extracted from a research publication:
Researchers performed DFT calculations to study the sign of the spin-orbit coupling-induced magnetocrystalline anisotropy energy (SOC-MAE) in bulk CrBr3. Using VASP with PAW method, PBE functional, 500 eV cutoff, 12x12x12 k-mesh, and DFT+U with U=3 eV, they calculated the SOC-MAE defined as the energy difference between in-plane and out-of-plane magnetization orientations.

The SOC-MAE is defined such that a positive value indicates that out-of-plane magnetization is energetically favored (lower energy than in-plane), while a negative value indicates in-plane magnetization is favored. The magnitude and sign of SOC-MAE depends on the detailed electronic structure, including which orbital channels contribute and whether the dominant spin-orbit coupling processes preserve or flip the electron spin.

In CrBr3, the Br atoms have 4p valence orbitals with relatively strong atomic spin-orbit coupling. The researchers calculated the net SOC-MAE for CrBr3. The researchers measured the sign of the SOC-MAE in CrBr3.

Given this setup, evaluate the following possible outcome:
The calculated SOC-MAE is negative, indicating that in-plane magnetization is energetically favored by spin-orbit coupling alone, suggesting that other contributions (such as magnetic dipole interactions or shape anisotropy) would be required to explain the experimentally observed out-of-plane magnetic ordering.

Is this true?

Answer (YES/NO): NO